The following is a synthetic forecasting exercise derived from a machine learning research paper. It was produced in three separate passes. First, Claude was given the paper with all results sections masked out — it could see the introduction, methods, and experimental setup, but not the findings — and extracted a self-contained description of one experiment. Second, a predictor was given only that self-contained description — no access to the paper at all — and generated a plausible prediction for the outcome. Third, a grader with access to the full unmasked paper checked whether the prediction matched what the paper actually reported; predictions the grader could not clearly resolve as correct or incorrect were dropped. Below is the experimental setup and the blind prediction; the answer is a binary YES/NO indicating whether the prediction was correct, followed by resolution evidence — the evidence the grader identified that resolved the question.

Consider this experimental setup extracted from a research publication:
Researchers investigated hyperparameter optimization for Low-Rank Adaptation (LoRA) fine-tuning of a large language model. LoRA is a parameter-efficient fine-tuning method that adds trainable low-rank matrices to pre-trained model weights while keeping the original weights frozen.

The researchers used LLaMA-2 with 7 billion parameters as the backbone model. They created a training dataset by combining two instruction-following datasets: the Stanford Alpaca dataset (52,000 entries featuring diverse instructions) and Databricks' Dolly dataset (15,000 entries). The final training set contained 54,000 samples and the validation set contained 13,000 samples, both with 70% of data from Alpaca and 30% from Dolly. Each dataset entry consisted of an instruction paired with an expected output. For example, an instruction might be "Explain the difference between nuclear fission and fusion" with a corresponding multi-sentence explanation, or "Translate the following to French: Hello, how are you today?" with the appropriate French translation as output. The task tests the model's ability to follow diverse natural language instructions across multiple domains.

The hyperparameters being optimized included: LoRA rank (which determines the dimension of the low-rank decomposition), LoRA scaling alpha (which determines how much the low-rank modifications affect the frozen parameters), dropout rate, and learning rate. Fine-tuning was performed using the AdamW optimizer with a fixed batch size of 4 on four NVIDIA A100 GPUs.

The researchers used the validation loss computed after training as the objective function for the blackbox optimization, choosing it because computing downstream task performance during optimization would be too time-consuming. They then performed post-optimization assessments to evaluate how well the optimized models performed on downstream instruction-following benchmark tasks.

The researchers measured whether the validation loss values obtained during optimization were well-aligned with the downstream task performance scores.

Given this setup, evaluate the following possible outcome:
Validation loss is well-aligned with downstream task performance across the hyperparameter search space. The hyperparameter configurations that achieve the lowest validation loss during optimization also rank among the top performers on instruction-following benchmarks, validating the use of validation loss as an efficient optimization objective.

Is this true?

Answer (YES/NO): NO